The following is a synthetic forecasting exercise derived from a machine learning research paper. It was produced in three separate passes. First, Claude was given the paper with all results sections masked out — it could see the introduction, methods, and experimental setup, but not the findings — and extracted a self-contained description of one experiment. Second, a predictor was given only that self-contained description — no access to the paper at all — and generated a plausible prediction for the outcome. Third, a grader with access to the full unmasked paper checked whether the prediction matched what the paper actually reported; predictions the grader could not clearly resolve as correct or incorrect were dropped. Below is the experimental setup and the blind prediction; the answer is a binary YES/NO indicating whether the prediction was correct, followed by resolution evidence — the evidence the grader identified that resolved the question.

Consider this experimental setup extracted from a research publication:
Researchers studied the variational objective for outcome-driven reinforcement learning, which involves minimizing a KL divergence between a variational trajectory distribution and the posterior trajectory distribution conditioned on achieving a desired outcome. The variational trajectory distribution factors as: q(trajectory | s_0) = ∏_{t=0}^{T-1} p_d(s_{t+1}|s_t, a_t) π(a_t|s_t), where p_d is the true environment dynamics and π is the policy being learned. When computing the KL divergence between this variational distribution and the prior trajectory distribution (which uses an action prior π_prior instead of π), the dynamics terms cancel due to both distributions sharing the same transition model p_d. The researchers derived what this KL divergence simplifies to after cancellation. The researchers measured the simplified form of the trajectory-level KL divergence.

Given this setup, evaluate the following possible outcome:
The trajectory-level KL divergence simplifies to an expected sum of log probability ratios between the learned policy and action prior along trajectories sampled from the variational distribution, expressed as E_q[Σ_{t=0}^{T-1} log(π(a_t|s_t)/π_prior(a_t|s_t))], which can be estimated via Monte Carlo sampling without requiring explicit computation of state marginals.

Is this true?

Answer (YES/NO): NO